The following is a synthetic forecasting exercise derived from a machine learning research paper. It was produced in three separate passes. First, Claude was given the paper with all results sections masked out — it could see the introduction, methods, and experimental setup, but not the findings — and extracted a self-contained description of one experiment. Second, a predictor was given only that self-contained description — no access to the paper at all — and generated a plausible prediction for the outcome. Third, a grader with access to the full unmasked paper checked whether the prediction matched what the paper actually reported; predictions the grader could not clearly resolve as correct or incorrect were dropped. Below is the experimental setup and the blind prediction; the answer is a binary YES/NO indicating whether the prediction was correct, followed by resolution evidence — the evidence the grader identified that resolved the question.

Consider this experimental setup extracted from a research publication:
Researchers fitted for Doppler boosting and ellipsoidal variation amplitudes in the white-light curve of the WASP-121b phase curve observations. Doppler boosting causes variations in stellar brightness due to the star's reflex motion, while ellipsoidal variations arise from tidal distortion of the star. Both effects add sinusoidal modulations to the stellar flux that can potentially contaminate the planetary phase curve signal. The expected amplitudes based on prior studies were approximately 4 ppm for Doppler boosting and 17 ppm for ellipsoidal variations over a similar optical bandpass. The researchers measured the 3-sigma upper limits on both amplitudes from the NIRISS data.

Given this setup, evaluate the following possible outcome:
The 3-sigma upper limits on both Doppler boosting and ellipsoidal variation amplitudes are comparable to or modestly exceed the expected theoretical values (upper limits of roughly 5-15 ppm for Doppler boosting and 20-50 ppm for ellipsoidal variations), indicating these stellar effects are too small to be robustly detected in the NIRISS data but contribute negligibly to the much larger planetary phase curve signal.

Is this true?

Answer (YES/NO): NO